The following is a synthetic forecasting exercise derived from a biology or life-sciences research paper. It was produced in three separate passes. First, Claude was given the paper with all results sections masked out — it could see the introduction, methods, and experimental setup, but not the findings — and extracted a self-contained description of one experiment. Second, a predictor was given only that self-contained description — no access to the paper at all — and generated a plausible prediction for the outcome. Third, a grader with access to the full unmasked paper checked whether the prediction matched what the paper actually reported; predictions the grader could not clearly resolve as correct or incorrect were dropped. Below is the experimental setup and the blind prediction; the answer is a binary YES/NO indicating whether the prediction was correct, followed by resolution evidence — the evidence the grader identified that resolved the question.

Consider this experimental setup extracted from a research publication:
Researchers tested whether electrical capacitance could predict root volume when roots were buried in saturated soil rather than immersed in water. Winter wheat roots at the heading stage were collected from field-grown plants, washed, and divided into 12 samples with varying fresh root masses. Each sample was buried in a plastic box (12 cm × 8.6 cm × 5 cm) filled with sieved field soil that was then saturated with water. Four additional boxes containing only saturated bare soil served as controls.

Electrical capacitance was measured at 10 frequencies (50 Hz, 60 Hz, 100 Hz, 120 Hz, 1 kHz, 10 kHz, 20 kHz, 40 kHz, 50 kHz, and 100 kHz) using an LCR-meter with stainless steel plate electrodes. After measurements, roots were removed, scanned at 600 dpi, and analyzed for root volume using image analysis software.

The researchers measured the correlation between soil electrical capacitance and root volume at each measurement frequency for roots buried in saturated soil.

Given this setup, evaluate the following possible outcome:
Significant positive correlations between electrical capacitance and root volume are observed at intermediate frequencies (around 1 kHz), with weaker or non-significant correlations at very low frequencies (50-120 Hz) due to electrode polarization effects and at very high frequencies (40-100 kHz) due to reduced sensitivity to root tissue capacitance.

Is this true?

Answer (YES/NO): NO